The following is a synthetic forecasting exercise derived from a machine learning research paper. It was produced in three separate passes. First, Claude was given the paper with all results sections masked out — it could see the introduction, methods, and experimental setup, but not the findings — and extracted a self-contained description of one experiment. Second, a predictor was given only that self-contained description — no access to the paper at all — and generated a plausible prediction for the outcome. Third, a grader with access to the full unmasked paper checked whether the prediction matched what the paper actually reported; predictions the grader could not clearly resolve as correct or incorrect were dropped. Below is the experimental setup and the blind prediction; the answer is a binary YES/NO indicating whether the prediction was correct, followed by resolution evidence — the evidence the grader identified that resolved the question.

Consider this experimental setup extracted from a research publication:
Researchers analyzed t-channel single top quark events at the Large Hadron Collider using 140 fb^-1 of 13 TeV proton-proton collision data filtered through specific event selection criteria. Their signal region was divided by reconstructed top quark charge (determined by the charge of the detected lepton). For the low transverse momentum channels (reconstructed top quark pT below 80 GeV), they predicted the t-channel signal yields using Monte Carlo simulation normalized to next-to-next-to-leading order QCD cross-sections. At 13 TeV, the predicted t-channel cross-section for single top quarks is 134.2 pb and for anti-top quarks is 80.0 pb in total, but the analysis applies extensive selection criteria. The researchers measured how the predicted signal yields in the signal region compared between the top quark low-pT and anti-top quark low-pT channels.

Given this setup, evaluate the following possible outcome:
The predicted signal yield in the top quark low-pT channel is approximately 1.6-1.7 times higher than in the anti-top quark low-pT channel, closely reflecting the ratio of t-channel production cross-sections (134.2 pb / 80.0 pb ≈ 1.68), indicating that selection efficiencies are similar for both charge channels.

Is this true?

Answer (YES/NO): NO